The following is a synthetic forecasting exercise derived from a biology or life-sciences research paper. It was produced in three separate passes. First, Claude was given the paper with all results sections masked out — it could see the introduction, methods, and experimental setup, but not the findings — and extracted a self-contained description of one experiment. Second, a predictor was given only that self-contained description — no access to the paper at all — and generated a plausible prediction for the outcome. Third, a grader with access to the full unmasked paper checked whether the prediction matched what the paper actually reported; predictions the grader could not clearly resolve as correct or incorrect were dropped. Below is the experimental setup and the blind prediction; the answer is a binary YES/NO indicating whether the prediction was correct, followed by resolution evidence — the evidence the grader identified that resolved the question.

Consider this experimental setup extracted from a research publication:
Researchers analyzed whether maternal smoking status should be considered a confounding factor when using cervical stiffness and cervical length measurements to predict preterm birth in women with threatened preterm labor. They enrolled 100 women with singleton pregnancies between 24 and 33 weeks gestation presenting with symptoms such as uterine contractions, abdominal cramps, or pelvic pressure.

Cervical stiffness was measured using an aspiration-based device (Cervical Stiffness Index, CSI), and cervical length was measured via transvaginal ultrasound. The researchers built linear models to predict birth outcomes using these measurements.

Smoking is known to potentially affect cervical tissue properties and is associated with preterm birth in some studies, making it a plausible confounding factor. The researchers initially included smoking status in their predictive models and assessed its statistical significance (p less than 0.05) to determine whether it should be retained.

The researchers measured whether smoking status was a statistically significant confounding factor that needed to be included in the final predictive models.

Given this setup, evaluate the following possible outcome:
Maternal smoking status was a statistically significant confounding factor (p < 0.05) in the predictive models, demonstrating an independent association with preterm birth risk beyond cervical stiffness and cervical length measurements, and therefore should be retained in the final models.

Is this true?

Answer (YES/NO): NO